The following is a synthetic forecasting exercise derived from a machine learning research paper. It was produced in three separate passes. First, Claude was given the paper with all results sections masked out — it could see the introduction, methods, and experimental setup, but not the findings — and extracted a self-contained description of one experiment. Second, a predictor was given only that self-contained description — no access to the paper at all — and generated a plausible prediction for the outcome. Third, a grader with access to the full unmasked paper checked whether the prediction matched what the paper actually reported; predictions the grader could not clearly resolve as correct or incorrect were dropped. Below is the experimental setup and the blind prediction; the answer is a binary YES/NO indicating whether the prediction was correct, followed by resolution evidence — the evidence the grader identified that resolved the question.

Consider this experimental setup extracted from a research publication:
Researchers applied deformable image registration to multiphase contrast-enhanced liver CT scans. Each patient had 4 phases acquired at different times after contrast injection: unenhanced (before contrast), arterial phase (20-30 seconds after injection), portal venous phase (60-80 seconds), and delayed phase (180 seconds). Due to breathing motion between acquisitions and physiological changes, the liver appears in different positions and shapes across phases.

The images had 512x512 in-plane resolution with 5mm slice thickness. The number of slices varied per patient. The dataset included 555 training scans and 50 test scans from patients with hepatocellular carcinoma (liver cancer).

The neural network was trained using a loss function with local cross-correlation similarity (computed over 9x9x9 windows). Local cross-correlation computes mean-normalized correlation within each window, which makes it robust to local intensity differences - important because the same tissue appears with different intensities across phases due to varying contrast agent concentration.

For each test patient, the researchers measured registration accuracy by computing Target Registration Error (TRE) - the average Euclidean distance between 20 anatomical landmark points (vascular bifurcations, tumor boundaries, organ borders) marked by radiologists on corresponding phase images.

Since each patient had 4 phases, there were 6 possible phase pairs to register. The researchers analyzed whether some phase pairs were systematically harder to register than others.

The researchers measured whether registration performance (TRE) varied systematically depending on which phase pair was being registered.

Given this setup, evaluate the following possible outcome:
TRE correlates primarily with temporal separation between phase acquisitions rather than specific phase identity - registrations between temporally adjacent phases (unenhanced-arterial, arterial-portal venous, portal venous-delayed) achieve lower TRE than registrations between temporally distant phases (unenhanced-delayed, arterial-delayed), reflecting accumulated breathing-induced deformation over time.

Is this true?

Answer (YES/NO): NO